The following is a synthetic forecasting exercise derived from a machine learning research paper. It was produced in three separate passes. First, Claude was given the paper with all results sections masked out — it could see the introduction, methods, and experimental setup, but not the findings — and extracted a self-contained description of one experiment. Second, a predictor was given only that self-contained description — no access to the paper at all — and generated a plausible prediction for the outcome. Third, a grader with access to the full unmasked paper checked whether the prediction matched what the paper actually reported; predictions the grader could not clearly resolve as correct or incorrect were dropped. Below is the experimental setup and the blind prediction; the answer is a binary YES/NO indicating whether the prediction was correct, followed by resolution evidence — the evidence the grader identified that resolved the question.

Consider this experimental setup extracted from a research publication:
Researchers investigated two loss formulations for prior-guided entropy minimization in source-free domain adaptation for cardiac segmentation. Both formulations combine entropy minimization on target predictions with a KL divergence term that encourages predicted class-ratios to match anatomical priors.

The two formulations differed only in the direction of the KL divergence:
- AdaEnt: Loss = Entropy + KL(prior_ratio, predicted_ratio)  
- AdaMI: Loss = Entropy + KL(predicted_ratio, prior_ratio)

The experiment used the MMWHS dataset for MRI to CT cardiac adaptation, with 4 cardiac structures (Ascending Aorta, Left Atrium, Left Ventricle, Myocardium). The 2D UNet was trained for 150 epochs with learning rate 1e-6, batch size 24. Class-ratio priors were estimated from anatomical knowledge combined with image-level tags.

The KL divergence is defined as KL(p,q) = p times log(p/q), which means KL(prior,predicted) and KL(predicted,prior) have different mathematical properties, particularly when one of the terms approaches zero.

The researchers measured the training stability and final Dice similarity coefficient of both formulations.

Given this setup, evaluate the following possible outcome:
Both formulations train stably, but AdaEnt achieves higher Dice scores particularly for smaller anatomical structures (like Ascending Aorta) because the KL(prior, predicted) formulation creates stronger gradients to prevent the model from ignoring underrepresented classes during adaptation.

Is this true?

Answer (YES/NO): NO